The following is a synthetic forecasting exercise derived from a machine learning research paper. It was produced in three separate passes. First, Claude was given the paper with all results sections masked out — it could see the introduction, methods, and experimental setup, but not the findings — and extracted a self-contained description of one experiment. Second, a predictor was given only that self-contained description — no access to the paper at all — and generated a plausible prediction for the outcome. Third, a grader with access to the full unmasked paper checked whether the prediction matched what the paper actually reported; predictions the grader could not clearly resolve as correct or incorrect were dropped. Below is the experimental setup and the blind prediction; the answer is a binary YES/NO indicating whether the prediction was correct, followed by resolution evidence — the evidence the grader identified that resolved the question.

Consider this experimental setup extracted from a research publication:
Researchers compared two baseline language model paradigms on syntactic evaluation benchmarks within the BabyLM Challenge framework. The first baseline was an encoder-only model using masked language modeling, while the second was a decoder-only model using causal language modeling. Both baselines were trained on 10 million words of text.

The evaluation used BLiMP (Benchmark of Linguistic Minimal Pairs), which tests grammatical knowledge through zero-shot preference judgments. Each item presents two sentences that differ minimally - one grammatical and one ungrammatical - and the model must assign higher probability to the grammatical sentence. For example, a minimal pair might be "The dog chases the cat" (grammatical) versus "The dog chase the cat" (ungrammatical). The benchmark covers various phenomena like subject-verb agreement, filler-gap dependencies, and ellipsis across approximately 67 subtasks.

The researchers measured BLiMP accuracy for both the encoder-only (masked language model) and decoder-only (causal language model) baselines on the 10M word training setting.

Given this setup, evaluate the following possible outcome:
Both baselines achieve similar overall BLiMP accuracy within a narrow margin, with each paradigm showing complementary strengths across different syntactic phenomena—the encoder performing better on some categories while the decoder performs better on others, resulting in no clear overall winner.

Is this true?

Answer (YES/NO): NO